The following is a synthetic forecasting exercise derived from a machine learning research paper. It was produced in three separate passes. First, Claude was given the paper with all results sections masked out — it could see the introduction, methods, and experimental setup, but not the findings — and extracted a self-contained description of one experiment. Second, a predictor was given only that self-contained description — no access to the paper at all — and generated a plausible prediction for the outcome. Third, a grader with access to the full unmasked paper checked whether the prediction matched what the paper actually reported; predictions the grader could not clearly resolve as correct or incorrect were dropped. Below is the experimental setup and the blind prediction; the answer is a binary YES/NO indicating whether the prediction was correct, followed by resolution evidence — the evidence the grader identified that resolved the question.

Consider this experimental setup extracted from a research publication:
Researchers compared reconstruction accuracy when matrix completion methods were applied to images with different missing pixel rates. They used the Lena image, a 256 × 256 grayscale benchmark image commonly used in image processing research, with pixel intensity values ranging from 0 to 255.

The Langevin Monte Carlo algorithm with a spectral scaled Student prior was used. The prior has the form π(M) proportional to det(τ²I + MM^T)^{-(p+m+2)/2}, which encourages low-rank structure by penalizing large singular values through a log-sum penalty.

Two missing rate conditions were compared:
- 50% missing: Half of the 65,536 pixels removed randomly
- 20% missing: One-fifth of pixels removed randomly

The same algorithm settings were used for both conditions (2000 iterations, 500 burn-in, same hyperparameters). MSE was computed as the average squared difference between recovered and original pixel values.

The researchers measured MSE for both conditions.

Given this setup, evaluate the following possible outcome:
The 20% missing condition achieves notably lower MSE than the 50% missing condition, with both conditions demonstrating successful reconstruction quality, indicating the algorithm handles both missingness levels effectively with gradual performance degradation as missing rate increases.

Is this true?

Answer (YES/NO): NO